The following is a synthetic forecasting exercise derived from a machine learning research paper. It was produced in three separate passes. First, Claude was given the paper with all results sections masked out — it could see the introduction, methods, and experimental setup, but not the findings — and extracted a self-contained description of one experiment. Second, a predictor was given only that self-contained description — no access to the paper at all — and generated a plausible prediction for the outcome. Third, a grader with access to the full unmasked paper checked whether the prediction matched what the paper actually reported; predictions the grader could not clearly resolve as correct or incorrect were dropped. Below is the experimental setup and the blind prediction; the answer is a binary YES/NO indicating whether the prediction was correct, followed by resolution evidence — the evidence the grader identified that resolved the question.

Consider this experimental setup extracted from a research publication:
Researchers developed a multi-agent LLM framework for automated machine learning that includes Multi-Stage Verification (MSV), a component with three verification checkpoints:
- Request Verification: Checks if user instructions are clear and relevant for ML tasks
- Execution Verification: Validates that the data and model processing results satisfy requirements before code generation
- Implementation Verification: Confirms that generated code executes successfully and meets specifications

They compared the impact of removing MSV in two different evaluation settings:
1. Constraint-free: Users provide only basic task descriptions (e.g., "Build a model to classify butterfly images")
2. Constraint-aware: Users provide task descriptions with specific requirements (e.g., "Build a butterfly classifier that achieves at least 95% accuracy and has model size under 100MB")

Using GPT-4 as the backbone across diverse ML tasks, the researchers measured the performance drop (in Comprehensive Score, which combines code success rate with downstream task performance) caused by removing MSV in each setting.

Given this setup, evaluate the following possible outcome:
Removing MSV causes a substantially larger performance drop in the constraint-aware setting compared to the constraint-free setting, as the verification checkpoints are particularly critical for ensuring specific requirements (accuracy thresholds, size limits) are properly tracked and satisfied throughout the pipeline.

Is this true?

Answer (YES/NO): YES